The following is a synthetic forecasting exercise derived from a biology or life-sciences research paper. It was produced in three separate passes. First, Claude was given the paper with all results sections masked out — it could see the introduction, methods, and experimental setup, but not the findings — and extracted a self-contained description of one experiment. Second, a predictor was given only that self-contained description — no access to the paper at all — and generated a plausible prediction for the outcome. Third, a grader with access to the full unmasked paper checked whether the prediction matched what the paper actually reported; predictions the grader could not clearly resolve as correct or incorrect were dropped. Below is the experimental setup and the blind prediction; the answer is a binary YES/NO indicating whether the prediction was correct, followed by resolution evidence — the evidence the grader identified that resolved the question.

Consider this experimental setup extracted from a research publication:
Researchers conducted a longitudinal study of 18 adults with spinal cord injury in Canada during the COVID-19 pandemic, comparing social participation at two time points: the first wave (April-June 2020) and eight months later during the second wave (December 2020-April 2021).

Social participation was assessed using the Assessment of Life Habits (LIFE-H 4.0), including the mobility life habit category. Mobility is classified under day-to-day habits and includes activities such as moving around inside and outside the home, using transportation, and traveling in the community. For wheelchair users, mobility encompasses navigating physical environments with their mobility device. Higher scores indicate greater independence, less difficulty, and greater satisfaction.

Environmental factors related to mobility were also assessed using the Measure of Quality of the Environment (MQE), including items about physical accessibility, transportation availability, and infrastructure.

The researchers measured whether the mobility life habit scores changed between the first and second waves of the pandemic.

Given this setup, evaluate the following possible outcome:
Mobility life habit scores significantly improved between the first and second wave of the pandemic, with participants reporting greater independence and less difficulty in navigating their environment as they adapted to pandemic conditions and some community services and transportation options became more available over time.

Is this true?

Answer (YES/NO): YES